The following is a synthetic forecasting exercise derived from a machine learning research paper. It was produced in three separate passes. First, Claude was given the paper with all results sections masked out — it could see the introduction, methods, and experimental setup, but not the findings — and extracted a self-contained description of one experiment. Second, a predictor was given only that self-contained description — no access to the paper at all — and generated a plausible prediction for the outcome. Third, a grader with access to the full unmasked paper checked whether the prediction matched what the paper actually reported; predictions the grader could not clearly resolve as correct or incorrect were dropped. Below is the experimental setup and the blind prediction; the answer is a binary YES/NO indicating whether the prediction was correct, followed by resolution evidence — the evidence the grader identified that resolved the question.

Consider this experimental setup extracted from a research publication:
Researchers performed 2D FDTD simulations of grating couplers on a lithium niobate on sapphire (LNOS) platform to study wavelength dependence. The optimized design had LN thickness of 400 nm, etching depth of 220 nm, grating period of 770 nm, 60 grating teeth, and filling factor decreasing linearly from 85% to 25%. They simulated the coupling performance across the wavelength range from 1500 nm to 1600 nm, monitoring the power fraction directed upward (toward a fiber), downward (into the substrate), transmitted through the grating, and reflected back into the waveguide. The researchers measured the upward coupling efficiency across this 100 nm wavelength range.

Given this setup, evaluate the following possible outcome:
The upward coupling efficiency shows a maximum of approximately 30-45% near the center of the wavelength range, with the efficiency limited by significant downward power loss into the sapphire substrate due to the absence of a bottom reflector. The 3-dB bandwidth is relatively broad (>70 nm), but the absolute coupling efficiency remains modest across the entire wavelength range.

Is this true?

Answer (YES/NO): YES